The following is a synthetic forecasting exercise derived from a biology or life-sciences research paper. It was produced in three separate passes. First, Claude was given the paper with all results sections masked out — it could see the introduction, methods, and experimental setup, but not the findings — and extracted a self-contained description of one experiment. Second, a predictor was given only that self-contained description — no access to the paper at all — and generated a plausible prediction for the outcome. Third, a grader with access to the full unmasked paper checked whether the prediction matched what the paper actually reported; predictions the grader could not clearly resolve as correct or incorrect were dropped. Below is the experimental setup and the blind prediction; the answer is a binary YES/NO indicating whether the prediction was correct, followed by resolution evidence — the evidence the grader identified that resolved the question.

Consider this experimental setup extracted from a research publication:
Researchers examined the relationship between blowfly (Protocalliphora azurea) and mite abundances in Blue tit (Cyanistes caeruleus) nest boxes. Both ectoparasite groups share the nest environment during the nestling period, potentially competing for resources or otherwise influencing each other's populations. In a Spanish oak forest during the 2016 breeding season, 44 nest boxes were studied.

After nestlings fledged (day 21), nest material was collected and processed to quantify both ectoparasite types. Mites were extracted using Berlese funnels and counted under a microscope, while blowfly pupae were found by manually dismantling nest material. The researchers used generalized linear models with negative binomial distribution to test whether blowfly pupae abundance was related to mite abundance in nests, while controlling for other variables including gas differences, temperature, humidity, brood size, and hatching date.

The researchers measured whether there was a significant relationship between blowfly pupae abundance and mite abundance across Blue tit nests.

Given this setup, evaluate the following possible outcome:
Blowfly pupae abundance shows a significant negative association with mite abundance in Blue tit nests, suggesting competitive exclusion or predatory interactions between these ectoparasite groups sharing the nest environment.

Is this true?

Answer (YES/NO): YES